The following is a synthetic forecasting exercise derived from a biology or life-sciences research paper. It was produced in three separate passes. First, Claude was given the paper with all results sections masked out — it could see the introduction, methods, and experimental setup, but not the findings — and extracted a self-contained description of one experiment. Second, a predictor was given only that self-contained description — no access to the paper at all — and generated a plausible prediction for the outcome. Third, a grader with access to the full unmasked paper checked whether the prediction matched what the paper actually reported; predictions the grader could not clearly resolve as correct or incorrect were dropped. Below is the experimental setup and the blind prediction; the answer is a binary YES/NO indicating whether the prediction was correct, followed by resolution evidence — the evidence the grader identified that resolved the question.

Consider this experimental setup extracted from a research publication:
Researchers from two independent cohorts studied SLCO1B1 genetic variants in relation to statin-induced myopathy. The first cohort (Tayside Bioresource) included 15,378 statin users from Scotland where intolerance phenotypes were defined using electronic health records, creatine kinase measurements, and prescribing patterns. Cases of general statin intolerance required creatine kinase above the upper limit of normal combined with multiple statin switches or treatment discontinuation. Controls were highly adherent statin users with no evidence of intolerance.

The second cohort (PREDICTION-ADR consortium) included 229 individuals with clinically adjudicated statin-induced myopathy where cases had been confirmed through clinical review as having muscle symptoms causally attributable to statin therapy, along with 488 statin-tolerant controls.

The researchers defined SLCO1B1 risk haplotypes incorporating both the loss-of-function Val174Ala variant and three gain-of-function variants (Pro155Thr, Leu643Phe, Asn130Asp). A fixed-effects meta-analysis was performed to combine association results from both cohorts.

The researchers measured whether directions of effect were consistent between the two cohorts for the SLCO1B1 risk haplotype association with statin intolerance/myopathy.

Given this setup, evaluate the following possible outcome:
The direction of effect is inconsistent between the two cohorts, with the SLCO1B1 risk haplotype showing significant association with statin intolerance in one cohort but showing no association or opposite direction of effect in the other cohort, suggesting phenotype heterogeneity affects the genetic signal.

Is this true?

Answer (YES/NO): NO